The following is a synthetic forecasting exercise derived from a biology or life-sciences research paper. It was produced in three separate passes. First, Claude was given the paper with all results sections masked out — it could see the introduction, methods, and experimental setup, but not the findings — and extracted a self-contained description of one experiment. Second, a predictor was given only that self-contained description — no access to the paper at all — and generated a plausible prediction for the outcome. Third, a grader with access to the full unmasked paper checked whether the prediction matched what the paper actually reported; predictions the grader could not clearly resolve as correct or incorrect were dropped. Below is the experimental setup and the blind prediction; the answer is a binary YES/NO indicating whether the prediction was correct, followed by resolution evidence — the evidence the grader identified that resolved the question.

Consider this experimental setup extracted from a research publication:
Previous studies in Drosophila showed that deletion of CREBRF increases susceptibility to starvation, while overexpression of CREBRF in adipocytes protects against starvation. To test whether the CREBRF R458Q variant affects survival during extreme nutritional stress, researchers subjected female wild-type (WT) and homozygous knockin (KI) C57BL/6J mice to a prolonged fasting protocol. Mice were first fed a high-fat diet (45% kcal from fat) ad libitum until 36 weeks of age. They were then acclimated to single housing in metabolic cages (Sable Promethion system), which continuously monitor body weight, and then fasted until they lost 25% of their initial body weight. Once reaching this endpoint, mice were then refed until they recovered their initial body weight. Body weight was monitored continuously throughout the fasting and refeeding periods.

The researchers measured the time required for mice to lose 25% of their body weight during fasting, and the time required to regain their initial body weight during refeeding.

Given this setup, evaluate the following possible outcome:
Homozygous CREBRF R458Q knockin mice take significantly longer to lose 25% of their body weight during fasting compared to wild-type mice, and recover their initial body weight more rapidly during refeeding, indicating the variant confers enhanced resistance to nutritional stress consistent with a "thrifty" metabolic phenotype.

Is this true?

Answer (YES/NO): NO